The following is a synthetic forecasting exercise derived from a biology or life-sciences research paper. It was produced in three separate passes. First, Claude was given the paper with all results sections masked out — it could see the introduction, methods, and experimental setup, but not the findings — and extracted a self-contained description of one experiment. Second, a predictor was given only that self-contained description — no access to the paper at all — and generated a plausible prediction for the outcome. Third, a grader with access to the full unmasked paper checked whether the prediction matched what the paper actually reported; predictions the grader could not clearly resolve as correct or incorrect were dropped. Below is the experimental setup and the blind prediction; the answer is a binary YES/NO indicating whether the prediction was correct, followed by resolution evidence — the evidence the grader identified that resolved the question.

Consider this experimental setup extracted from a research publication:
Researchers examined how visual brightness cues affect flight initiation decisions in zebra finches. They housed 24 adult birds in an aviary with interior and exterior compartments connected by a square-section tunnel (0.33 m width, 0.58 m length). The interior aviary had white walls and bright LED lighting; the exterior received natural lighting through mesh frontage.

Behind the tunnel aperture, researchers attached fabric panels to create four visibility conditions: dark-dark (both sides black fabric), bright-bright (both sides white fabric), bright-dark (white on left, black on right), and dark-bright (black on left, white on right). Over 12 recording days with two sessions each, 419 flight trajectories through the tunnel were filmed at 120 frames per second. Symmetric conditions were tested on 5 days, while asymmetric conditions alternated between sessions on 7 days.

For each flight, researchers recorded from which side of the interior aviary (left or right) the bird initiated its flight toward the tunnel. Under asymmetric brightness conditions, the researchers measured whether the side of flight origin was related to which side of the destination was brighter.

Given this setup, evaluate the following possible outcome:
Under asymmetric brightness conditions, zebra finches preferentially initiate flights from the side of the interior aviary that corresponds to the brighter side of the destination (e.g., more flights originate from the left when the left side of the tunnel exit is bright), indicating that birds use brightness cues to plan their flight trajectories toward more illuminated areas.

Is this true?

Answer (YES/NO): NO